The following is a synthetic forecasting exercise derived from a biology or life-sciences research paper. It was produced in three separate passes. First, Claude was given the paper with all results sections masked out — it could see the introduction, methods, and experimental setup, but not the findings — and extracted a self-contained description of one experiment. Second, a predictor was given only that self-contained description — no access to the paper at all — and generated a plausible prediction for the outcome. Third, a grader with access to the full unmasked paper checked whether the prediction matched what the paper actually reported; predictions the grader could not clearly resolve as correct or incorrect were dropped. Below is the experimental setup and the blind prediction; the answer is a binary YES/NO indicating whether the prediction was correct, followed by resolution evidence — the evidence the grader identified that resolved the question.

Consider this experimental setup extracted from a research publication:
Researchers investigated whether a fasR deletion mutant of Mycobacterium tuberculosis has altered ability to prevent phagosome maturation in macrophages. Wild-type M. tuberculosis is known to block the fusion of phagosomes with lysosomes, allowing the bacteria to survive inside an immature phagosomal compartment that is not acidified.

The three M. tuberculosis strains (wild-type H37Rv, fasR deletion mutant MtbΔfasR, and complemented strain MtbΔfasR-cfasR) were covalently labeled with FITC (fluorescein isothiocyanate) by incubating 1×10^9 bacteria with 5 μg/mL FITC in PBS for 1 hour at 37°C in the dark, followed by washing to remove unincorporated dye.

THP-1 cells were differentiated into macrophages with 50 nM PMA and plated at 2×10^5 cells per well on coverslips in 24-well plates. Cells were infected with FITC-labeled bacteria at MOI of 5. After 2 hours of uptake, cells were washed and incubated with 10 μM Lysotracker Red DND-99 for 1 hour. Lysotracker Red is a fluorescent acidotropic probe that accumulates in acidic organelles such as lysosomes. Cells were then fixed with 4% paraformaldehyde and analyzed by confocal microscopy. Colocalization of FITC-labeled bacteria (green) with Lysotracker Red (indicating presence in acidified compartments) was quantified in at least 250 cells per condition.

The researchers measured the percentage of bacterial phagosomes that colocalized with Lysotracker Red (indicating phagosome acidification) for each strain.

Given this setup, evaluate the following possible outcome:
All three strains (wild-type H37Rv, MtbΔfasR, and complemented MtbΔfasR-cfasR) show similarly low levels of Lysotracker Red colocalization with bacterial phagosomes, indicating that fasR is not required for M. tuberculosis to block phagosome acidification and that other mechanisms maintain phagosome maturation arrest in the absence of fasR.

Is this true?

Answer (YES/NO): NO